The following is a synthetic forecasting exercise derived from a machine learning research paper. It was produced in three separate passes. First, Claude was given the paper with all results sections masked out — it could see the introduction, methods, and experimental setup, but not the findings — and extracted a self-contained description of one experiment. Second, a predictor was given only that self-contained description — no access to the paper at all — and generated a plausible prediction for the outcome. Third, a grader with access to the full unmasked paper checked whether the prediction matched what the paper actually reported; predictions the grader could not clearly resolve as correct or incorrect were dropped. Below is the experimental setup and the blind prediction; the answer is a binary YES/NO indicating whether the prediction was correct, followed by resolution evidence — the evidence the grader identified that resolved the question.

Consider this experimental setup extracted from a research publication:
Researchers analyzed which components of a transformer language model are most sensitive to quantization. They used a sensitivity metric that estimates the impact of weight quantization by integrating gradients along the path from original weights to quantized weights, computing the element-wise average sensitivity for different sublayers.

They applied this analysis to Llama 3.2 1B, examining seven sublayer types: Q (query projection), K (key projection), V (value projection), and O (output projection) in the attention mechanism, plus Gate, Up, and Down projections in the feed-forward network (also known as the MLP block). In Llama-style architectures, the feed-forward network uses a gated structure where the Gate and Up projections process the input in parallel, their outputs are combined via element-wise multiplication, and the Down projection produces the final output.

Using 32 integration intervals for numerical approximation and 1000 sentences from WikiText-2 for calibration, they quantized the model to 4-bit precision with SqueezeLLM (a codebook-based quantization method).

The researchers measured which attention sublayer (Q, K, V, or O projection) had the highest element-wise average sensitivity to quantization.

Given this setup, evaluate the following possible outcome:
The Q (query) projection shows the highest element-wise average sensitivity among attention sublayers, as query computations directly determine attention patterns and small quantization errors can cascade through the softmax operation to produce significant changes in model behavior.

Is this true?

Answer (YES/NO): NO